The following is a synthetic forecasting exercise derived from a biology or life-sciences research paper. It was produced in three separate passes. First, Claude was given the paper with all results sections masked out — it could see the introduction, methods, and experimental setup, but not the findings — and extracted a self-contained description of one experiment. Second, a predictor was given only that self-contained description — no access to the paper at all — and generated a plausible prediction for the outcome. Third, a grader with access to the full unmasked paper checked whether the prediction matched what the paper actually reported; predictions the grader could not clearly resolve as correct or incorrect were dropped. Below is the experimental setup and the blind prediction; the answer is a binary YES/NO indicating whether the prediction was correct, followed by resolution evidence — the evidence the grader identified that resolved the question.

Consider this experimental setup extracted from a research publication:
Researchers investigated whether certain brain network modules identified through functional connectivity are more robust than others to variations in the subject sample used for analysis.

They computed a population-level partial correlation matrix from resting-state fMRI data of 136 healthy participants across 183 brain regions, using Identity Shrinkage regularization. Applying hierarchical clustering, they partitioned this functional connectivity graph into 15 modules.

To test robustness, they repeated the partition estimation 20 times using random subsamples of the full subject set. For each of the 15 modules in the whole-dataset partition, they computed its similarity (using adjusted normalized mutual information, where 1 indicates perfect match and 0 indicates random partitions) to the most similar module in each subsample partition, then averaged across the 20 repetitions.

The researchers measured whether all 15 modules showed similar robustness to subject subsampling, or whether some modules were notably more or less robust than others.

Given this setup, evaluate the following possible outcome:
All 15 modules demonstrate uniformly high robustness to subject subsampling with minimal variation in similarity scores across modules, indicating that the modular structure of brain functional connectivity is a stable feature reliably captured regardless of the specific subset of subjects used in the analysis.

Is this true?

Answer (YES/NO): NO